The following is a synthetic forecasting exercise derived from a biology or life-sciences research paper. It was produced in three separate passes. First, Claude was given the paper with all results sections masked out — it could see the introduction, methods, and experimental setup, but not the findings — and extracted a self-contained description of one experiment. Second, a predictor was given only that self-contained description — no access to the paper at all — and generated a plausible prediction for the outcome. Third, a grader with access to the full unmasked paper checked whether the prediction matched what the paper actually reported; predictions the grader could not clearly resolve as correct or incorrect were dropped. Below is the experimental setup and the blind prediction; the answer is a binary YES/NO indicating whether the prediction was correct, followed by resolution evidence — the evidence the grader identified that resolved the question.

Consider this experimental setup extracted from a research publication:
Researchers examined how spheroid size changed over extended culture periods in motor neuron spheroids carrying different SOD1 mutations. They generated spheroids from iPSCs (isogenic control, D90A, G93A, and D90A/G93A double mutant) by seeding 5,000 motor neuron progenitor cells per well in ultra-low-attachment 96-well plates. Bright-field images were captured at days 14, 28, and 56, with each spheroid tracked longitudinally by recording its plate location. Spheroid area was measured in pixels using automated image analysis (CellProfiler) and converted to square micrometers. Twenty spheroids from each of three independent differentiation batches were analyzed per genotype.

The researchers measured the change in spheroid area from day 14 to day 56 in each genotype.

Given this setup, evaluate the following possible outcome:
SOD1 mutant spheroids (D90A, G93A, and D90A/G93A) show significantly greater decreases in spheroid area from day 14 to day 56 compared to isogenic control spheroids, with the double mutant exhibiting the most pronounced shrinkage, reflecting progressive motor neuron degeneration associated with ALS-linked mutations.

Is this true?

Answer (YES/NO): NO